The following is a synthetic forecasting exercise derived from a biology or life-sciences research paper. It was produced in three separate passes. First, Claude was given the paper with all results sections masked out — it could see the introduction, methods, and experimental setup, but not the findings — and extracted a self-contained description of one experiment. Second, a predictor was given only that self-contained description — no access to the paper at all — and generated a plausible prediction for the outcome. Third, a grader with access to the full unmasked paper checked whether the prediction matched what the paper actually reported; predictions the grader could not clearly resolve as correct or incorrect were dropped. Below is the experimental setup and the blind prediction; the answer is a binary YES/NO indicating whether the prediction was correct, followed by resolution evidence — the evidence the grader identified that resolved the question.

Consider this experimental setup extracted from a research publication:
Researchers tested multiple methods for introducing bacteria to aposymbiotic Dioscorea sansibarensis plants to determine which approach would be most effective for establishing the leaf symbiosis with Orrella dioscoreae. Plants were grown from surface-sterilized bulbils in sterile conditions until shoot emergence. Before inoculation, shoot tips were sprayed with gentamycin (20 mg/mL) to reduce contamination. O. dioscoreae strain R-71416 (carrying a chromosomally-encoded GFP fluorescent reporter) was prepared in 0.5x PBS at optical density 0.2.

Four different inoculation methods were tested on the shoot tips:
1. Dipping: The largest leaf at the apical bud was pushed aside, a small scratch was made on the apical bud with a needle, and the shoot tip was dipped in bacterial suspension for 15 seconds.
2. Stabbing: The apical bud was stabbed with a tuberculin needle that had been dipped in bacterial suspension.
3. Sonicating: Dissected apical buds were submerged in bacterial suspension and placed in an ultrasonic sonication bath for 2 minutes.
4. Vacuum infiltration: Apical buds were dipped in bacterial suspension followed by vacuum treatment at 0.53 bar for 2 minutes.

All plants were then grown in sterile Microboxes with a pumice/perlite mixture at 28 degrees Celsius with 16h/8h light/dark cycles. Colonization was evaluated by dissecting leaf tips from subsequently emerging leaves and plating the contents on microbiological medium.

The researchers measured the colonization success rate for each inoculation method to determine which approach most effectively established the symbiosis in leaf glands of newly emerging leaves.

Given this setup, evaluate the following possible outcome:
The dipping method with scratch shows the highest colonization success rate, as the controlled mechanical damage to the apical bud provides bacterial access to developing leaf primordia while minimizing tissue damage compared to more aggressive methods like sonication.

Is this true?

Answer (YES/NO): NO